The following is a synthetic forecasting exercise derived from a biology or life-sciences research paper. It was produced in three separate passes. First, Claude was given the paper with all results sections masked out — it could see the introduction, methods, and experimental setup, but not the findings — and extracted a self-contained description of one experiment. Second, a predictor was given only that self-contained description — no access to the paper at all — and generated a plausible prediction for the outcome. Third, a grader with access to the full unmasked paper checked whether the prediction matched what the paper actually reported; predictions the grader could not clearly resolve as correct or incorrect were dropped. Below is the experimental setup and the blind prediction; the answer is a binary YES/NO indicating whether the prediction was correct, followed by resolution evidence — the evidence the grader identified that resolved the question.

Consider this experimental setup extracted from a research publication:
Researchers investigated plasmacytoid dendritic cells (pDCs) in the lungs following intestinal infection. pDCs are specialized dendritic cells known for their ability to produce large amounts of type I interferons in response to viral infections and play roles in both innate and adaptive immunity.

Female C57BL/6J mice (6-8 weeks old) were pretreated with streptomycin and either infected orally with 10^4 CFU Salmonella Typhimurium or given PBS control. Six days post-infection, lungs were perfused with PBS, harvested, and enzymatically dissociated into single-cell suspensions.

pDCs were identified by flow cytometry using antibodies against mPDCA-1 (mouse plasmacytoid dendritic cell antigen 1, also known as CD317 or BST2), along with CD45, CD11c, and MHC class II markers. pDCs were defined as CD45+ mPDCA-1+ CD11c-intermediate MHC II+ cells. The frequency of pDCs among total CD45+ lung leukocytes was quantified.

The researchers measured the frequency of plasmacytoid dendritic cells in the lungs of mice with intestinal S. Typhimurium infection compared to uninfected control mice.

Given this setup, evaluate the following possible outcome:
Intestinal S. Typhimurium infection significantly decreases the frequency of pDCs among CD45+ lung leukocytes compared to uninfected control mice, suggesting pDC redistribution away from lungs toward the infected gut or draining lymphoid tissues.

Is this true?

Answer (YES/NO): NO